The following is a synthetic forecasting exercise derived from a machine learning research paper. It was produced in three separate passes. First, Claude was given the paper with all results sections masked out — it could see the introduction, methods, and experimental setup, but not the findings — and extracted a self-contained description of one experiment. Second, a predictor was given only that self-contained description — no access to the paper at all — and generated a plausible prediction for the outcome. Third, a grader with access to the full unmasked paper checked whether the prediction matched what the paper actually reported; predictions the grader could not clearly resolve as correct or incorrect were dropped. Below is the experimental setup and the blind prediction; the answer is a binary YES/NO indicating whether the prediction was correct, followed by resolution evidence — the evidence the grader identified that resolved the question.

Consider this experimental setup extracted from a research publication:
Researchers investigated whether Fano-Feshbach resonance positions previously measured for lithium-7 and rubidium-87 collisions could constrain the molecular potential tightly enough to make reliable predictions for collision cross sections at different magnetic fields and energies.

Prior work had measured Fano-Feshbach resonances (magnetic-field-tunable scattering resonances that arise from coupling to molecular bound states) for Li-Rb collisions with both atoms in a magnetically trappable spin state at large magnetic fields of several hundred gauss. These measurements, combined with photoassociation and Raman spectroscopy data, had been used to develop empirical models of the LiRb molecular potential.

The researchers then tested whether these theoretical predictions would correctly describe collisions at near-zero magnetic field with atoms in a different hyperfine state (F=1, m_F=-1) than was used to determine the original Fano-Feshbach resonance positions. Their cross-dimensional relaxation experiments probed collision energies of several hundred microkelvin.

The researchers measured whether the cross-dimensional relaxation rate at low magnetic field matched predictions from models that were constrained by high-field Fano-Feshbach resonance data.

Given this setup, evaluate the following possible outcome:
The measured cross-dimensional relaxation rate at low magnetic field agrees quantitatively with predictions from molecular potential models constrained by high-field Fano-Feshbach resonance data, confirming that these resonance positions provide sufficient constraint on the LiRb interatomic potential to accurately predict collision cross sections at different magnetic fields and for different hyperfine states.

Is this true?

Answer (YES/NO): NO